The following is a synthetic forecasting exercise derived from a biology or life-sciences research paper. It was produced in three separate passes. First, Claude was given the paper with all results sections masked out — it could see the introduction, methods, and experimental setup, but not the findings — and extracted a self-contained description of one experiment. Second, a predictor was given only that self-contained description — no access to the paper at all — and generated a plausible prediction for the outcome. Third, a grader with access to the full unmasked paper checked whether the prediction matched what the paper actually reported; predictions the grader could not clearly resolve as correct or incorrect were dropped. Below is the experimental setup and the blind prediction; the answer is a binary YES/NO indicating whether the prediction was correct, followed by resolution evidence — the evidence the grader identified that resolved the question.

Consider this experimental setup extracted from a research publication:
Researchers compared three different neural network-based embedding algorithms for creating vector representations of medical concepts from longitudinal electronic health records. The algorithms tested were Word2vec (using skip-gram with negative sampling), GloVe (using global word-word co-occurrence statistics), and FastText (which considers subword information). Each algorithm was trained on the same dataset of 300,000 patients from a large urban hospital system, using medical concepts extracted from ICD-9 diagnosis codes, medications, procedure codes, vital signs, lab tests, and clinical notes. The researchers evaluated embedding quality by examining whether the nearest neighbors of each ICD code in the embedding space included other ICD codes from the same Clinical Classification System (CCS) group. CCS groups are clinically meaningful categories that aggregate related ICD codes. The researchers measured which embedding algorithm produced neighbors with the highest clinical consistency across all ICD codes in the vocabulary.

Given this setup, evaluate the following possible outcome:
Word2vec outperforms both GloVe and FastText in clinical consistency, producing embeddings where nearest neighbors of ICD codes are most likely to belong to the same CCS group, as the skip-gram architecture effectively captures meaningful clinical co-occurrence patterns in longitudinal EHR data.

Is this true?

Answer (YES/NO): YES